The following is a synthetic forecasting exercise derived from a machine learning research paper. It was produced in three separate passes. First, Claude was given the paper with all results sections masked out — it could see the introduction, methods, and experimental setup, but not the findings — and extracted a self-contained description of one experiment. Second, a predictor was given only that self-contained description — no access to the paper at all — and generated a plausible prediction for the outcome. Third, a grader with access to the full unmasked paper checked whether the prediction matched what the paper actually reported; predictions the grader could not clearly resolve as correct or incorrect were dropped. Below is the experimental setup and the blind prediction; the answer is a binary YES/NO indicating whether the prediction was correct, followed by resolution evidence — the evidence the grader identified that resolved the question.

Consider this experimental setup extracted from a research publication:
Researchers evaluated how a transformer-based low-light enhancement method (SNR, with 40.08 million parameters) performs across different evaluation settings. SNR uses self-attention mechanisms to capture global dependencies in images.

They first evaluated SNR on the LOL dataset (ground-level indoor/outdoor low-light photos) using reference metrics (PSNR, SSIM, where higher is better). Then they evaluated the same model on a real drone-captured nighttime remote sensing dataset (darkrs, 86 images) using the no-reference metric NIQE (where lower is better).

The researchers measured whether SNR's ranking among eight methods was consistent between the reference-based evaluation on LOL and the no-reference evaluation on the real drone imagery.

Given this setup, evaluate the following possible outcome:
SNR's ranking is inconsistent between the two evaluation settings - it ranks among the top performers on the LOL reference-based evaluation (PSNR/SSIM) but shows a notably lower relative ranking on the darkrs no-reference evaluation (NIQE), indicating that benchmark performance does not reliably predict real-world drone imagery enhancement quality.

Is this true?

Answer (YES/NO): NO